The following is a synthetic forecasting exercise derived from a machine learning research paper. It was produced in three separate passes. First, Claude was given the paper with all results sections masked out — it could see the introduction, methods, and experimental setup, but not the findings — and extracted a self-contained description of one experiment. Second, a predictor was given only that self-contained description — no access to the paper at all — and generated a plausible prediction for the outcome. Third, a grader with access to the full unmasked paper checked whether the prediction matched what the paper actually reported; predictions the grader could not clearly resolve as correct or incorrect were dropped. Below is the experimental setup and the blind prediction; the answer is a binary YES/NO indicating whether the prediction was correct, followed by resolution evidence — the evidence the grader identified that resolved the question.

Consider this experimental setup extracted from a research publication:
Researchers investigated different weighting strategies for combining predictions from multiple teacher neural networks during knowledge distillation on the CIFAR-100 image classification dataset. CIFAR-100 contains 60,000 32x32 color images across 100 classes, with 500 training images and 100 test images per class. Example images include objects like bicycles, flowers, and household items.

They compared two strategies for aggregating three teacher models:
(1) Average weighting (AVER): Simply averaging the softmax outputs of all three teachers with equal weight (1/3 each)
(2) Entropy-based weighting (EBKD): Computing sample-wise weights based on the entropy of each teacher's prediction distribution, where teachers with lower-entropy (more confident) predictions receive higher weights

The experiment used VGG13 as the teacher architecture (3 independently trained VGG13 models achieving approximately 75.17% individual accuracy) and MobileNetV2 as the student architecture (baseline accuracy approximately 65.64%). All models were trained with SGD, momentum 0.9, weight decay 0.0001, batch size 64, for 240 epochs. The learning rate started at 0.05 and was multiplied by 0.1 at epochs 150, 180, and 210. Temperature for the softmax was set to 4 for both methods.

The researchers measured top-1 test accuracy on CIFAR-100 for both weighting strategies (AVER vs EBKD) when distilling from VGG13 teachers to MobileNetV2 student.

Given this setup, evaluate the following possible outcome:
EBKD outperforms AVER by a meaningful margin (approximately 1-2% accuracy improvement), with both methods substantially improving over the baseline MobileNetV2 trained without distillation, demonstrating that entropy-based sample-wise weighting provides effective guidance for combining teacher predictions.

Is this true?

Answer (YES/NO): NO